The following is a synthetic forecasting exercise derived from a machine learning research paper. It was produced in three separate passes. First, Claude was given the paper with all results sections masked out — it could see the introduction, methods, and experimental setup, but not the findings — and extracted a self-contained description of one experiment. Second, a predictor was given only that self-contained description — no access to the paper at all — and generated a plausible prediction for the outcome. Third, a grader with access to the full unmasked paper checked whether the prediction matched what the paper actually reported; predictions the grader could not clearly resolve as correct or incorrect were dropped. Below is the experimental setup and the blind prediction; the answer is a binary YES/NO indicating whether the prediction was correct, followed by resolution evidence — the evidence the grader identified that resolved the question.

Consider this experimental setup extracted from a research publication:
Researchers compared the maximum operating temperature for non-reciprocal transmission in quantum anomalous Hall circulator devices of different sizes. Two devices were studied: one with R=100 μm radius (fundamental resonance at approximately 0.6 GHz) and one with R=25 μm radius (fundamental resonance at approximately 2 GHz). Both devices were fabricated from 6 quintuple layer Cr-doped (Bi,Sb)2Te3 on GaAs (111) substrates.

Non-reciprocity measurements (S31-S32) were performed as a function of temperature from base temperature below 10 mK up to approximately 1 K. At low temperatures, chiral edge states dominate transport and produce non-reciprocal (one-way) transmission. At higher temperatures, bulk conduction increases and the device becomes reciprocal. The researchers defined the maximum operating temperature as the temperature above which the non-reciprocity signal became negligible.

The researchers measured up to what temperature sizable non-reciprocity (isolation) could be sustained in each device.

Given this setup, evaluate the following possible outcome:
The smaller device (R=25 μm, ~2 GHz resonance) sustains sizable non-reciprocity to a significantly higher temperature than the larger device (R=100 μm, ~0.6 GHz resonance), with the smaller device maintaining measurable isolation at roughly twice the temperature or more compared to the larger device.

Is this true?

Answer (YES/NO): NO